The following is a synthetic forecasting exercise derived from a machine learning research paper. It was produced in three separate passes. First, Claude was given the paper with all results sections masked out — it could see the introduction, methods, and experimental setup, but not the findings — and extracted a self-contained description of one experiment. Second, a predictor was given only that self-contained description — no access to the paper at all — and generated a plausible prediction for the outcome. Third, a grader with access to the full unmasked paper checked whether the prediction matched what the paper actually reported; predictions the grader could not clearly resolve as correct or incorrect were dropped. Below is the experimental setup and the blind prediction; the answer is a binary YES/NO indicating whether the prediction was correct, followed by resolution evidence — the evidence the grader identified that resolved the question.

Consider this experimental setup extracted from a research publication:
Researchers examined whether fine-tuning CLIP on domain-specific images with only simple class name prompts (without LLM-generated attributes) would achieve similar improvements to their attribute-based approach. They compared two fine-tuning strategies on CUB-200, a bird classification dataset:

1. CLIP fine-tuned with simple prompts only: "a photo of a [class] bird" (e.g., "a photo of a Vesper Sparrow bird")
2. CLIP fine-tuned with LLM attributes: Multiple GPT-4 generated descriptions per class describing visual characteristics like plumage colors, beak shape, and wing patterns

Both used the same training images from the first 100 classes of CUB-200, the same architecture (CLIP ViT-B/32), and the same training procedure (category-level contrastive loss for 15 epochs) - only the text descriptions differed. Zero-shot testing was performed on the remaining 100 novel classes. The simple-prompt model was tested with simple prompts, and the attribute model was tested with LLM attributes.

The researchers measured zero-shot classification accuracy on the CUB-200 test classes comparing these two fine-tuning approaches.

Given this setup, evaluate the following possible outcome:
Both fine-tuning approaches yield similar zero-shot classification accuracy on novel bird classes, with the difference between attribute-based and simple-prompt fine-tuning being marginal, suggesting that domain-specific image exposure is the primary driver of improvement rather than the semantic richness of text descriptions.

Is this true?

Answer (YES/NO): NO